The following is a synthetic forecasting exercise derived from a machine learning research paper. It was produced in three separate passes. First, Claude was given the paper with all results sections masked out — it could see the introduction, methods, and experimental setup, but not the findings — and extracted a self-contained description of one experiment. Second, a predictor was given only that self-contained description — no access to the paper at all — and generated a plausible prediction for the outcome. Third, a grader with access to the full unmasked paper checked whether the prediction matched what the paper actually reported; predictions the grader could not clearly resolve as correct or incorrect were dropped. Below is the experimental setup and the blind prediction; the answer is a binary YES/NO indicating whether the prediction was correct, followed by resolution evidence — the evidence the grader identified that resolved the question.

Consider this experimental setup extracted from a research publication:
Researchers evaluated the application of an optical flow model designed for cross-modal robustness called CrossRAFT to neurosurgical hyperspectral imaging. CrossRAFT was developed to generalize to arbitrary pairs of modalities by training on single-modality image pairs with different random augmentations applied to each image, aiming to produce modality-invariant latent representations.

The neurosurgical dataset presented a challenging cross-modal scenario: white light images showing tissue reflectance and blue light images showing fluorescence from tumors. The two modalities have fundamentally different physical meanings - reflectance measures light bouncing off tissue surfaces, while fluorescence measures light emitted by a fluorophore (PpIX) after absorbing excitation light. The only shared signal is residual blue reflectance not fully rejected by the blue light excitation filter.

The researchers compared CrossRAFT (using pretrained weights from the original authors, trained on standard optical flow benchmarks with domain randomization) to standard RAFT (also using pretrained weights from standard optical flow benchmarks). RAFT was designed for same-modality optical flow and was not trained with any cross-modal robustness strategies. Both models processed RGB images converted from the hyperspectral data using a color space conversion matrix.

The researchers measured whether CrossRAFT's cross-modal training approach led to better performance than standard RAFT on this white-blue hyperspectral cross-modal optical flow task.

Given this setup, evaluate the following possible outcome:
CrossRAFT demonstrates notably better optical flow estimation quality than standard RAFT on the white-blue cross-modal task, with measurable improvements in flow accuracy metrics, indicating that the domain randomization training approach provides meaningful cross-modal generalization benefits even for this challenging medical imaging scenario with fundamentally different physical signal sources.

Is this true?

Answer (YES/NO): YES